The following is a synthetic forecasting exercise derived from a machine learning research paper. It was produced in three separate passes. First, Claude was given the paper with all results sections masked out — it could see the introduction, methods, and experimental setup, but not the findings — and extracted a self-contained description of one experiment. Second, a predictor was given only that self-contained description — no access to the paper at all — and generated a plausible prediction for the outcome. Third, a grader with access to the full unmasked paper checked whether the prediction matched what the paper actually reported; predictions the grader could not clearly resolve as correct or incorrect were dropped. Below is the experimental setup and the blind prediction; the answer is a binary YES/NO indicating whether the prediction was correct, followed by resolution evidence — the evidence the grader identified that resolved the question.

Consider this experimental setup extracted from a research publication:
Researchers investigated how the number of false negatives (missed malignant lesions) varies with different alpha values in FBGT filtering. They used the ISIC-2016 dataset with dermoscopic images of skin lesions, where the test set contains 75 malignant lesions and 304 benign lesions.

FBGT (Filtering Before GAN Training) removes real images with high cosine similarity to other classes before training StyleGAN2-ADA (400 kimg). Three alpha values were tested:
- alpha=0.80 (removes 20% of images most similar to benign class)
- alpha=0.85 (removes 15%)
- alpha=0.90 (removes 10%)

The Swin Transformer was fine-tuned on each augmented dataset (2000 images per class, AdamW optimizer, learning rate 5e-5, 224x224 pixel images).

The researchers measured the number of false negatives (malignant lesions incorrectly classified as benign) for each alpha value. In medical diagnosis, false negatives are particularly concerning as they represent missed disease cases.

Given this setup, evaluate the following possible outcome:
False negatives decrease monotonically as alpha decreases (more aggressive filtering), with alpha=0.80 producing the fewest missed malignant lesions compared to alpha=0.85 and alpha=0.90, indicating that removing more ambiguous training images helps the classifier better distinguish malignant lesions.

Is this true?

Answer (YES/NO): NO